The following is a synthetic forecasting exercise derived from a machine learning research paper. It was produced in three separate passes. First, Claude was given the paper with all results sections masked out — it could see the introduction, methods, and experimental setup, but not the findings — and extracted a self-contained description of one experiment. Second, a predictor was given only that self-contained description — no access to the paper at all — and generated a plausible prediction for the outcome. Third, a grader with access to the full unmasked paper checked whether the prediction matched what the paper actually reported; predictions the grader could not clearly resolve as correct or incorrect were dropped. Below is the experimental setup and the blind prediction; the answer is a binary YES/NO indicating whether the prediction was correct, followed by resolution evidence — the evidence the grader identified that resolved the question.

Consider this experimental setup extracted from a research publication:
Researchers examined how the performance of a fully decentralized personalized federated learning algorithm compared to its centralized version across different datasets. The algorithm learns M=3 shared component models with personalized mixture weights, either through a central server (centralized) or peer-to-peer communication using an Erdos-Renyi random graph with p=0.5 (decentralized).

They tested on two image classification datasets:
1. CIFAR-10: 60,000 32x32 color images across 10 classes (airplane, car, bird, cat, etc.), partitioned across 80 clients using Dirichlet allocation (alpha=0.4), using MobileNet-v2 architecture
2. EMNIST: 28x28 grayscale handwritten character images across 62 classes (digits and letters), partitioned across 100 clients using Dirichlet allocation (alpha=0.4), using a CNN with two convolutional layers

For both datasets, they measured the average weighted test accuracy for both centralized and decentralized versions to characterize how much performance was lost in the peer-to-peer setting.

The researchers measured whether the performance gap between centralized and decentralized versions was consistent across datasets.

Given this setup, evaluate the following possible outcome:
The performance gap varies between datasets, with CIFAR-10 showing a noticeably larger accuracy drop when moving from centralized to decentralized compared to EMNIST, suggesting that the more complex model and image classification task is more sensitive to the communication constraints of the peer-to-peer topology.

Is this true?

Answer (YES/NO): YES